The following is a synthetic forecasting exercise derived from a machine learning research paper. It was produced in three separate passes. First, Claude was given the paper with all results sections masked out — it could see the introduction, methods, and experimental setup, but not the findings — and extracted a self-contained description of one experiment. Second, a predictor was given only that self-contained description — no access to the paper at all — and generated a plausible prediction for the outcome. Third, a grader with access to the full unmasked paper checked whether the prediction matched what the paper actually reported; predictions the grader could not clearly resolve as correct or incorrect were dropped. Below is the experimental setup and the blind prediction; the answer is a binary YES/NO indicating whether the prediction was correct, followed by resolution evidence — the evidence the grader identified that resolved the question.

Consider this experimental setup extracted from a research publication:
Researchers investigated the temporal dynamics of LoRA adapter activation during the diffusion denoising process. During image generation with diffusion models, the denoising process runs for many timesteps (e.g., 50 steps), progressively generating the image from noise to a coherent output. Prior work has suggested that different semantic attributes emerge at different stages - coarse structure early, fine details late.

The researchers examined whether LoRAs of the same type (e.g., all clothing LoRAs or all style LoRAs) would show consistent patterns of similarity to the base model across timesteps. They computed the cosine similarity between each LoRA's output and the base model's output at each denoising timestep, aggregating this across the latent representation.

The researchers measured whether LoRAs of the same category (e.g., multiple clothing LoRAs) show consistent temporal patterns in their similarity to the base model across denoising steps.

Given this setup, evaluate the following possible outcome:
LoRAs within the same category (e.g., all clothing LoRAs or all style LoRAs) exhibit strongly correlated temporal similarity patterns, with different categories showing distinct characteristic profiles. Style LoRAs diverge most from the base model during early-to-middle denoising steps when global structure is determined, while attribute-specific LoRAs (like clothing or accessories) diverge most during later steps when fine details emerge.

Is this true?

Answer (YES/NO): NO